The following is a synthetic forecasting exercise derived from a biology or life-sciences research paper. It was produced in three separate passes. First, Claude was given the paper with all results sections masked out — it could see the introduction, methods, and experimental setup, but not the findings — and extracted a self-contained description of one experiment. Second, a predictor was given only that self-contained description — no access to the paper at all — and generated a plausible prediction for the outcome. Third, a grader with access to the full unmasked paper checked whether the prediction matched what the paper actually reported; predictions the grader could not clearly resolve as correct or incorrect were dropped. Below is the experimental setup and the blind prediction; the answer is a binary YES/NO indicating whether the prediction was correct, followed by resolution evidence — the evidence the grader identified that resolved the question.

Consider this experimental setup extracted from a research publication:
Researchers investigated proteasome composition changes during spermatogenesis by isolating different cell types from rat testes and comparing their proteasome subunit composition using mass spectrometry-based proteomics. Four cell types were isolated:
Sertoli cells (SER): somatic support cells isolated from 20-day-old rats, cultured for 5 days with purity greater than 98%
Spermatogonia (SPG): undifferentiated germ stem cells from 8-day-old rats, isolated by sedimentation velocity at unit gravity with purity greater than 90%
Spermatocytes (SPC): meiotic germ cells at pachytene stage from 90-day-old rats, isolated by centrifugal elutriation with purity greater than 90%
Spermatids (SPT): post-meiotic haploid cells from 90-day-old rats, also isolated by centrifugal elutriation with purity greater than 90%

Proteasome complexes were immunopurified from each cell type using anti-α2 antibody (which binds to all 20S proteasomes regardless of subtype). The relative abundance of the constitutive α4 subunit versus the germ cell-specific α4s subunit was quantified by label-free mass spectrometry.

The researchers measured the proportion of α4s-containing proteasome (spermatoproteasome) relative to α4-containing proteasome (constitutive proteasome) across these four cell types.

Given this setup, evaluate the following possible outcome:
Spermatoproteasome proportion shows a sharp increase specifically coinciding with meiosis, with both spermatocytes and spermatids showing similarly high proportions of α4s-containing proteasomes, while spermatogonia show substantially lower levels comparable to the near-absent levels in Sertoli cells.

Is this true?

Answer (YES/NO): YES